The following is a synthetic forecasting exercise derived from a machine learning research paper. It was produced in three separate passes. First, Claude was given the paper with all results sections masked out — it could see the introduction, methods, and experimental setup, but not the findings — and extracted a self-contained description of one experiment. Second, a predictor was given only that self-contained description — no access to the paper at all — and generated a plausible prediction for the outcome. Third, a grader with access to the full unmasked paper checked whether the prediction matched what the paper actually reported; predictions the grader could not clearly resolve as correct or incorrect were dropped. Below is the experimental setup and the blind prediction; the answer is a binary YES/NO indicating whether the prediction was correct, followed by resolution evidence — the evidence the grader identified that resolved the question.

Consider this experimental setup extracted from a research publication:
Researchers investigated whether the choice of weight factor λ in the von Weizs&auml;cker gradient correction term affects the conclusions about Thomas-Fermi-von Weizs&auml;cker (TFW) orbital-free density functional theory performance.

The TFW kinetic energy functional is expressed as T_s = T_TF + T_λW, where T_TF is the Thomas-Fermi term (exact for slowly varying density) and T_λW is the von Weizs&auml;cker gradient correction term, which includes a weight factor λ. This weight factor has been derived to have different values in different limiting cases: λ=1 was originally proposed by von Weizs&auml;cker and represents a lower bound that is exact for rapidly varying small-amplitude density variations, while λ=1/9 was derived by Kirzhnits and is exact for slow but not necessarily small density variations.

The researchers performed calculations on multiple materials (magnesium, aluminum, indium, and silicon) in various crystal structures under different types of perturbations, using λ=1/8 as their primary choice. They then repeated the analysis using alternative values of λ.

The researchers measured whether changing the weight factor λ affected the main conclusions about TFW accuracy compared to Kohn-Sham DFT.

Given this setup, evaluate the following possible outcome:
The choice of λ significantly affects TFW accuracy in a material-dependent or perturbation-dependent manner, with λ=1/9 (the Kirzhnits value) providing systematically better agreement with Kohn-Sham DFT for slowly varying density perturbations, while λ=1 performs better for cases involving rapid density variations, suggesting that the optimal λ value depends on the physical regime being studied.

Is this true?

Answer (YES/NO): NO